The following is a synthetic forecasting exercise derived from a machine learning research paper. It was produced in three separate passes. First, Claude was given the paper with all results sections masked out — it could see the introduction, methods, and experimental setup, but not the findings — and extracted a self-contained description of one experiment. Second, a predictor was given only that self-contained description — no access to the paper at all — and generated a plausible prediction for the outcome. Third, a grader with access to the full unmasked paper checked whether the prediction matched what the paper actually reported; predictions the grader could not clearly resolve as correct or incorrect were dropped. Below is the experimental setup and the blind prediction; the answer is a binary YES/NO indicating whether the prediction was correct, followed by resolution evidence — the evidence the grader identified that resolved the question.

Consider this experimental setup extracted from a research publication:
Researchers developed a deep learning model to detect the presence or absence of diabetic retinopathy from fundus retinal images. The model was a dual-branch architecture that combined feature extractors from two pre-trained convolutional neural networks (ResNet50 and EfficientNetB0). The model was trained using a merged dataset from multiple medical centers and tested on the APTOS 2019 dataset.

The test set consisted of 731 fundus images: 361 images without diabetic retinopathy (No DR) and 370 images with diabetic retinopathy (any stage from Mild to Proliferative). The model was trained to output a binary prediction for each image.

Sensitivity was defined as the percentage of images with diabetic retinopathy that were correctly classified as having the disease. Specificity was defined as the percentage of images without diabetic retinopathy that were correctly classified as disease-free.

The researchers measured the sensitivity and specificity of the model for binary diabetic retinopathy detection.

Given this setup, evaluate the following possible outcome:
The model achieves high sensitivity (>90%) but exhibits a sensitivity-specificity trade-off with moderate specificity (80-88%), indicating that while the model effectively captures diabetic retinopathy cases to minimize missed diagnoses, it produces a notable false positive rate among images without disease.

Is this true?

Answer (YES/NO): NO